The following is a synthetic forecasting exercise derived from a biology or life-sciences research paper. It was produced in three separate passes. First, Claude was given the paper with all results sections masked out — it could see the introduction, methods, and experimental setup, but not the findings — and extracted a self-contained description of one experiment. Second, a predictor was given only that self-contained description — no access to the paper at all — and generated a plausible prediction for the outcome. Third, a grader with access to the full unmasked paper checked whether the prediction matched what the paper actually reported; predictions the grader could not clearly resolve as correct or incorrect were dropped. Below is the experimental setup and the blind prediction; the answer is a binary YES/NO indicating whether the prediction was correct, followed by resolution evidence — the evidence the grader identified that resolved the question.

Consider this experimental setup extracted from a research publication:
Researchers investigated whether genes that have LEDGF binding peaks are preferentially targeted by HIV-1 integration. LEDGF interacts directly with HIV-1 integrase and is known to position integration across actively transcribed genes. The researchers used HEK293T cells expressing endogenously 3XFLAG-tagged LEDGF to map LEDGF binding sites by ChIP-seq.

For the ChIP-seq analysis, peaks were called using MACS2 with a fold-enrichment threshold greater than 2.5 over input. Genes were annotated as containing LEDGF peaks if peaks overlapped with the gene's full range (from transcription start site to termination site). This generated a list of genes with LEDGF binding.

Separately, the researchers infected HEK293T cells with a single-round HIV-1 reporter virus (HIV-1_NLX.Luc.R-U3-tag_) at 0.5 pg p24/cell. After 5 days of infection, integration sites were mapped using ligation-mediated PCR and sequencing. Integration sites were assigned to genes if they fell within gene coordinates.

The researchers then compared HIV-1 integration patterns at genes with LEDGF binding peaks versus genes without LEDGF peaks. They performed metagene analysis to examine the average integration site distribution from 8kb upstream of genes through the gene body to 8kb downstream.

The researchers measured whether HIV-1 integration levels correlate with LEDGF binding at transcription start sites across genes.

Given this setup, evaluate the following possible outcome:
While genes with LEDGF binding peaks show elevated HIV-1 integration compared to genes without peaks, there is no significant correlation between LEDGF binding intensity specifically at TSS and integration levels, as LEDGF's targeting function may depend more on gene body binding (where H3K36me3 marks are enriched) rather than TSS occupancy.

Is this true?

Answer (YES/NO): NO